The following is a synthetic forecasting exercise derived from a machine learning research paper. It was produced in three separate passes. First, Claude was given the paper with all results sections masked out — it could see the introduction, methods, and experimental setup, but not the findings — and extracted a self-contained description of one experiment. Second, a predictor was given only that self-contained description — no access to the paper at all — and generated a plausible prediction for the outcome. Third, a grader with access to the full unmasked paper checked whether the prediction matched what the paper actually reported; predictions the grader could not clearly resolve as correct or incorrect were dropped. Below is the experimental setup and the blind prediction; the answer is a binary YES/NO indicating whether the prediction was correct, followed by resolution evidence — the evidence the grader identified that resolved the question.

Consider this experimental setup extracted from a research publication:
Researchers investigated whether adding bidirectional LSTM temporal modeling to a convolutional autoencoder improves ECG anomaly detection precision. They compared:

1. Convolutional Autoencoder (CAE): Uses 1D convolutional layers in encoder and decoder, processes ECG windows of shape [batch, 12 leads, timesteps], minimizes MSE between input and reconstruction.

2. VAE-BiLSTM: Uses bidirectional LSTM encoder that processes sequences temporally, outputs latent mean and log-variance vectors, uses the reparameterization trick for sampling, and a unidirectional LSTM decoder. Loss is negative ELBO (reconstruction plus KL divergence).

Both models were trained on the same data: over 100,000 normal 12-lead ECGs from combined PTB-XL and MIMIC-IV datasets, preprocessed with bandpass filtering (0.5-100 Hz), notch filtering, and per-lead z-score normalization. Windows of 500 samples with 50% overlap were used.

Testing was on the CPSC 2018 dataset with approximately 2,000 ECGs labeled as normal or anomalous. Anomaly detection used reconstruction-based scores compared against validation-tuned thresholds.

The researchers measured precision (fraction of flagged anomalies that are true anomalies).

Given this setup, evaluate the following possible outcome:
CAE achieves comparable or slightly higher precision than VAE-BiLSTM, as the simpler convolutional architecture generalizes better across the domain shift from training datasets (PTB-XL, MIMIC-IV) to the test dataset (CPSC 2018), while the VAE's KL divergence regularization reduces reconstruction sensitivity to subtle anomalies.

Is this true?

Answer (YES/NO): NO